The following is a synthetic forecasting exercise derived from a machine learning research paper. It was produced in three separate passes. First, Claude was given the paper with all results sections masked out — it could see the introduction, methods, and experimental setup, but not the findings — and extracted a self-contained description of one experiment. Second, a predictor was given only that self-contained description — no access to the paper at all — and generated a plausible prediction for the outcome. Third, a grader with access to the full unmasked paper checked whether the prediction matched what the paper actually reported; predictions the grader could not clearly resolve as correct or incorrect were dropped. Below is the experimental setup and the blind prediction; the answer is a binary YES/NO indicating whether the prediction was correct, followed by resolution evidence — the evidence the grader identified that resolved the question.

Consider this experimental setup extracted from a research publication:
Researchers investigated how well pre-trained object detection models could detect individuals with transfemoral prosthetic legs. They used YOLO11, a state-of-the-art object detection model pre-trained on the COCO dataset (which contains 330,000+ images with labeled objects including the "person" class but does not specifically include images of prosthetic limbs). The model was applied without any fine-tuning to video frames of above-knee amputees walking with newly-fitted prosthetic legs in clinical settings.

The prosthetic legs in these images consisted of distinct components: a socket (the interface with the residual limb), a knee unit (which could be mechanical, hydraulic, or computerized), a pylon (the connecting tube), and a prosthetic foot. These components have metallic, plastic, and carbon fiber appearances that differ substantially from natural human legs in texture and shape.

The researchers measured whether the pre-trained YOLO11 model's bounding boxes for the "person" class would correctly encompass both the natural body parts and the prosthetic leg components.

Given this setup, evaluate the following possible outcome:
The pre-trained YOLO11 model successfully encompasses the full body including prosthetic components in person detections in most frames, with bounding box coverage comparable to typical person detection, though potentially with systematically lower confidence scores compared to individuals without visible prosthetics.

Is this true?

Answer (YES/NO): NO